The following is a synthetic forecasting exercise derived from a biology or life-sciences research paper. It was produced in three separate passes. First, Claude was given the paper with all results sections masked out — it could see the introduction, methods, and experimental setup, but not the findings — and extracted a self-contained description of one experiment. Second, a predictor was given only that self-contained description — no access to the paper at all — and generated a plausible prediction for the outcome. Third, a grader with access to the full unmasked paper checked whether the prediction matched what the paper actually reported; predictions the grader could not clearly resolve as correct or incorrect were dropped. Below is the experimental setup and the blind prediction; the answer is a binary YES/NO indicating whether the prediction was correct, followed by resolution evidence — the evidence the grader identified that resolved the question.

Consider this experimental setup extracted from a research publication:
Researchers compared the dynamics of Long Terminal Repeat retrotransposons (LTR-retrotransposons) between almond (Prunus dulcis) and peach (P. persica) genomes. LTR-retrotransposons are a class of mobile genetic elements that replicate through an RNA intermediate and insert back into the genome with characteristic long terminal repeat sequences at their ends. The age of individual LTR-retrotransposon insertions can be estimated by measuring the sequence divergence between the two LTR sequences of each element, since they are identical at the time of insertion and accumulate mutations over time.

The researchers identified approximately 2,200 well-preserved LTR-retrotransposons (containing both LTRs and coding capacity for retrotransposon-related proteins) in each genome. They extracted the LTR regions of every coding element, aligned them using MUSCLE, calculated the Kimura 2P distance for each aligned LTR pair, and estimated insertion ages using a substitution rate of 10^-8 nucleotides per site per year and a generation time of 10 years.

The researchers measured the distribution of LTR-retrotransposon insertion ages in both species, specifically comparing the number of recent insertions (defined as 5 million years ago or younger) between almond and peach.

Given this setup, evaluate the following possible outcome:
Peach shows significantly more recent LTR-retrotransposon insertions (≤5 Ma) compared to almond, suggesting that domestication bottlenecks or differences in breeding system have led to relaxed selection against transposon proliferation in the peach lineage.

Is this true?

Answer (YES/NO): YES